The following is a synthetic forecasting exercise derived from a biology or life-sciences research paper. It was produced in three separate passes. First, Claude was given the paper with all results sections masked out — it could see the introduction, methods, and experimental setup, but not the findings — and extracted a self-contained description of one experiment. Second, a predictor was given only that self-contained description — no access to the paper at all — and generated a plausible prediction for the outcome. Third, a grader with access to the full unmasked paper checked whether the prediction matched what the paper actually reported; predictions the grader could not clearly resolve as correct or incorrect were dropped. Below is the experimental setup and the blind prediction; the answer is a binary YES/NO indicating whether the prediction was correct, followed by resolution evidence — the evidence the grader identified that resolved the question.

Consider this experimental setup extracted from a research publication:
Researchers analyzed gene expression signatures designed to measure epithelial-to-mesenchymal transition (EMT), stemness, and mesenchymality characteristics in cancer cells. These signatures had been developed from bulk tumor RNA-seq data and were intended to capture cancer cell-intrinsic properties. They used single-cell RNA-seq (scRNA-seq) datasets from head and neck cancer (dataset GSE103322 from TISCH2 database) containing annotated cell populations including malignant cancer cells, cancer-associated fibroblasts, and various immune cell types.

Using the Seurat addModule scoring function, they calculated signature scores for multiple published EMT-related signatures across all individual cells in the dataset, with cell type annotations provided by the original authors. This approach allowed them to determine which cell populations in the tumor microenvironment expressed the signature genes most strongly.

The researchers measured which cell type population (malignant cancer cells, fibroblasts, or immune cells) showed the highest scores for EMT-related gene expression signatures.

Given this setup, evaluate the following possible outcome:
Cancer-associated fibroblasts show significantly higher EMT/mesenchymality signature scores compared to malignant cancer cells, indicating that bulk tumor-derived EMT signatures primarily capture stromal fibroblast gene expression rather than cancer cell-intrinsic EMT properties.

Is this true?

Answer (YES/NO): YES